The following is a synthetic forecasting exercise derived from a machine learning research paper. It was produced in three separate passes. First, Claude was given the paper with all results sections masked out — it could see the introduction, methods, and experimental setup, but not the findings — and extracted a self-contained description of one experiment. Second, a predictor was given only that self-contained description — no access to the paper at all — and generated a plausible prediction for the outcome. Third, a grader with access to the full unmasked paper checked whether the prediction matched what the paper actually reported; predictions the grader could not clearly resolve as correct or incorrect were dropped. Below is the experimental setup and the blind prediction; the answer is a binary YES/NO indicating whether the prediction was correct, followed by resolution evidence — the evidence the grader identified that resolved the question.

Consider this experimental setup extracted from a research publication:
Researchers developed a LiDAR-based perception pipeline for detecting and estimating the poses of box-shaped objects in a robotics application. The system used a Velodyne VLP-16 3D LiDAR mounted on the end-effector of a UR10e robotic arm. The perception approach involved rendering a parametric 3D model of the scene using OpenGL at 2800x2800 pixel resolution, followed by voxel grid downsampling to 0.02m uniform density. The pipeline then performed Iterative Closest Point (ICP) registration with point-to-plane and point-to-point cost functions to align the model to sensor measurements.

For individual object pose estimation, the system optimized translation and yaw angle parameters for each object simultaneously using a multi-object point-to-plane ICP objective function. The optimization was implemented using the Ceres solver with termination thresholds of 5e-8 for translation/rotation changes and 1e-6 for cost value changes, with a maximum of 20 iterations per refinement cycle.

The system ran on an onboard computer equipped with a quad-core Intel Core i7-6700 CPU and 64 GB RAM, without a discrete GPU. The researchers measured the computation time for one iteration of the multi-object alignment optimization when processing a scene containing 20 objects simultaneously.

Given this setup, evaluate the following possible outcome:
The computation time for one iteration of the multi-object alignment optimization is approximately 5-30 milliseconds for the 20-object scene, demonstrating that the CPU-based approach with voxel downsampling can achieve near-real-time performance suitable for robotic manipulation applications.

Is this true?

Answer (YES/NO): NO